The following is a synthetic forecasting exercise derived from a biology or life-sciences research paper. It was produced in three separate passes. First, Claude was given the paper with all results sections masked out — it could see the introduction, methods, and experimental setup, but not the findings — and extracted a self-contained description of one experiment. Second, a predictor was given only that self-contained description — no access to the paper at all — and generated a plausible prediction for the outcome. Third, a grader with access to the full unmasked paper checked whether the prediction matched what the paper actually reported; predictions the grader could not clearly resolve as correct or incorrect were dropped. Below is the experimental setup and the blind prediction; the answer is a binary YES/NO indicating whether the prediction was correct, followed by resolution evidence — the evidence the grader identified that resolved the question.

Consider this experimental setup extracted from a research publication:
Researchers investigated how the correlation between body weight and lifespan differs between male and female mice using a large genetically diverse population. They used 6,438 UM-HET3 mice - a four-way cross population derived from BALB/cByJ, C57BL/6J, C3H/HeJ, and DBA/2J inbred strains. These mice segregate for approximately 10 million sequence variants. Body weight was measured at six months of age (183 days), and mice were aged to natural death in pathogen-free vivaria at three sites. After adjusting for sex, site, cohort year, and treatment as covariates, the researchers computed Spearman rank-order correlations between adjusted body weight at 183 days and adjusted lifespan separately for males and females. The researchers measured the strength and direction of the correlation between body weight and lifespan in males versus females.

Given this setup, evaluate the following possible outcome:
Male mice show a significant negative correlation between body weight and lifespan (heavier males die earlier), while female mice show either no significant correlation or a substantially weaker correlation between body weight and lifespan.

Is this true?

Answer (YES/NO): YES